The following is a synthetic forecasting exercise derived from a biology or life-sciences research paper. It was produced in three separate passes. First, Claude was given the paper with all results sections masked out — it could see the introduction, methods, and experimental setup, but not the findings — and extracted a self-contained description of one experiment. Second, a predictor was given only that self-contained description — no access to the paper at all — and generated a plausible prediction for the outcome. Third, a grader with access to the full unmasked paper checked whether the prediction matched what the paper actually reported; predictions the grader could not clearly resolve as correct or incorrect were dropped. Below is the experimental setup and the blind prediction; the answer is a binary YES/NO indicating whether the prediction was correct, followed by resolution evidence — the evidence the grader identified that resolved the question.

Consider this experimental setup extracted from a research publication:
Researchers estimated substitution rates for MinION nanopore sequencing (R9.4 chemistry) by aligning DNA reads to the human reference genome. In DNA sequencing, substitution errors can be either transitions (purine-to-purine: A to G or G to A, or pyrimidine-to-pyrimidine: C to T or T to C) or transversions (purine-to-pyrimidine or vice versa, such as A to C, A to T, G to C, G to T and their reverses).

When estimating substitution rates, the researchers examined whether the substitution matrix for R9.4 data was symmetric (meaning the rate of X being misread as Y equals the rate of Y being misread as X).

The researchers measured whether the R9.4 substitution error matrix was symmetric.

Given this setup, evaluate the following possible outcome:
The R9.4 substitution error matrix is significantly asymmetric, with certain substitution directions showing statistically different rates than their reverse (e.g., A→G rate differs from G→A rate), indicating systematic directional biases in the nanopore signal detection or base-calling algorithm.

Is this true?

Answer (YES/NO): NO